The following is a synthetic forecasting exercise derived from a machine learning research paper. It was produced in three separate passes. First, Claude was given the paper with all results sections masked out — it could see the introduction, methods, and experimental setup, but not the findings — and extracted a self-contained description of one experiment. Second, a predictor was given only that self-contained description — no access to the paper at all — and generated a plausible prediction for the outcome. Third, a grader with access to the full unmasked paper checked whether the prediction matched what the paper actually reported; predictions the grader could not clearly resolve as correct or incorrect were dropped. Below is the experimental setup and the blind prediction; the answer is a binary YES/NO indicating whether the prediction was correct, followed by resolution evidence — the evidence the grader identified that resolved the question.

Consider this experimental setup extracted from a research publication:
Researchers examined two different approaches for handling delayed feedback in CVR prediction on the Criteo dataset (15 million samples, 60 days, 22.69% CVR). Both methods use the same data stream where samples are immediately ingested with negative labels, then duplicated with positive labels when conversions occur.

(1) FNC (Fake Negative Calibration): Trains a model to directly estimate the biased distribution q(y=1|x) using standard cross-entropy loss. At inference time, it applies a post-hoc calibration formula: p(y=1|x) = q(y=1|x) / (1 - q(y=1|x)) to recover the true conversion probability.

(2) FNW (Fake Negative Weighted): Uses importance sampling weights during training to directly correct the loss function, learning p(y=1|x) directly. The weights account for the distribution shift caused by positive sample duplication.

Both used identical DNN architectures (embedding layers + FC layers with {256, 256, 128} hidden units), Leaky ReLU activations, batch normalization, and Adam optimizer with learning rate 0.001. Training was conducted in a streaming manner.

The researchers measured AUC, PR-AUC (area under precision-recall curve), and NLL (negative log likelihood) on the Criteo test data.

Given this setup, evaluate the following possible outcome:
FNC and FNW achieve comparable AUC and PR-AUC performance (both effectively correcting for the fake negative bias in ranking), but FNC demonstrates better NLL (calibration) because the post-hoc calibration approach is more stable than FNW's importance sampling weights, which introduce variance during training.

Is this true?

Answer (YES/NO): NO